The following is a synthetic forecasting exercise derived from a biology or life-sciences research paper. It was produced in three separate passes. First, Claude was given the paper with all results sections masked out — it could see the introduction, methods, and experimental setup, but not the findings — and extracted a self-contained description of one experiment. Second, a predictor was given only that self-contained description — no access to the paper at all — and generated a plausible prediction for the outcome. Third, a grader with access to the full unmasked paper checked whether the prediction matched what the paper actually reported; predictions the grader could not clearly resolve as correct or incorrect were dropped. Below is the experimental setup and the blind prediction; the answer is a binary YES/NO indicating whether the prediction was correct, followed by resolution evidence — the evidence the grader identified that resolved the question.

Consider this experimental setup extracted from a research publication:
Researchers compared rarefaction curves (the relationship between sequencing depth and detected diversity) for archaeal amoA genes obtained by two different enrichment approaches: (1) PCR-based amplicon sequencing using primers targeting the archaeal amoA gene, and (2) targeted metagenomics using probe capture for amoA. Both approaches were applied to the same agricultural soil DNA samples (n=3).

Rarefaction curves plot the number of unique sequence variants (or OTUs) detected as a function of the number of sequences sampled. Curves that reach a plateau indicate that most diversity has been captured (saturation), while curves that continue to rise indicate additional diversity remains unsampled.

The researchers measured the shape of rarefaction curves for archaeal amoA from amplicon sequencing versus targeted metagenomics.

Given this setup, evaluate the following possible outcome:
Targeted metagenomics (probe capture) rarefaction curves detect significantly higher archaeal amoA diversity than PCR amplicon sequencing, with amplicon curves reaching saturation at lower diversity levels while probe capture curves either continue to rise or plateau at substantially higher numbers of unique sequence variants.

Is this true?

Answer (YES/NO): YES